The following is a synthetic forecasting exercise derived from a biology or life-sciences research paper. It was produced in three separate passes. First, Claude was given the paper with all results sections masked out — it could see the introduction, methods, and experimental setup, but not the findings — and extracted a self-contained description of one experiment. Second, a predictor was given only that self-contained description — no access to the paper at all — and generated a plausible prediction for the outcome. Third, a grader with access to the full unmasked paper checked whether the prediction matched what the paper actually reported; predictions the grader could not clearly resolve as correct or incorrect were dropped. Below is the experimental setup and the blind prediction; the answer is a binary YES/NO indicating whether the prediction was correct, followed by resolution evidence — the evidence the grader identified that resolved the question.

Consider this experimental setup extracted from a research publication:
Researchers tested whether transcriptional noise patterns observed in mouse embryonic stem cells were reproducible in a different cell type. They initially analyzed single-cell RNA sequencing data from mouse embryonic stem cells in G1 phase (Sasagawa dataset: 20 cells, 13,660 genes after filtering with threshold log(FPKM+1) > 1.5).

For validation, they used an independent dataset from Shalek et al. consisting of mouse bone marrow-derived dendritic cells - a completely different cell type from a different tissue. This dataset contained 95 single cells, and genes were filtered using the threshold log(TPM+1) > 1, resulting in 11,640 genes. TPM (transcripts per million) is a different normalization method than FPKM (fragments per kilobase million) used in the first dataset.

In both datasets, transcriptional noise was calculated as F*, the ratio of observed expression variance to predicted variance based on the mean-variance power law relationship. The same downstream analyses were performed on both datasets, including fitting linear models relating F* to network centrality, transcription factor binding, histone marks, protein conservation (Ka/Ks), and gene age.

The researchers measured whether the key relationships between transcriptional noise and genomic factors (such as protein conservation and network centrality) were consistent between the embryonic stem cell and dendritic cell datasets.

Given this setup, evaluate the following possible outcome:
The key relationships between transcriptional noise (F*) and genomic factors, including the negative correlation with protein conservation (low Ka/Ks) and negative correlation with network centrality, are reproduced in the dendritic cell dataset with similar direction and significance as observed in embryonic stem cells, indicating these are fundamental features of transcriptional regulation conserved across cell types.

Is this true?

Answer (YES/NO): YES